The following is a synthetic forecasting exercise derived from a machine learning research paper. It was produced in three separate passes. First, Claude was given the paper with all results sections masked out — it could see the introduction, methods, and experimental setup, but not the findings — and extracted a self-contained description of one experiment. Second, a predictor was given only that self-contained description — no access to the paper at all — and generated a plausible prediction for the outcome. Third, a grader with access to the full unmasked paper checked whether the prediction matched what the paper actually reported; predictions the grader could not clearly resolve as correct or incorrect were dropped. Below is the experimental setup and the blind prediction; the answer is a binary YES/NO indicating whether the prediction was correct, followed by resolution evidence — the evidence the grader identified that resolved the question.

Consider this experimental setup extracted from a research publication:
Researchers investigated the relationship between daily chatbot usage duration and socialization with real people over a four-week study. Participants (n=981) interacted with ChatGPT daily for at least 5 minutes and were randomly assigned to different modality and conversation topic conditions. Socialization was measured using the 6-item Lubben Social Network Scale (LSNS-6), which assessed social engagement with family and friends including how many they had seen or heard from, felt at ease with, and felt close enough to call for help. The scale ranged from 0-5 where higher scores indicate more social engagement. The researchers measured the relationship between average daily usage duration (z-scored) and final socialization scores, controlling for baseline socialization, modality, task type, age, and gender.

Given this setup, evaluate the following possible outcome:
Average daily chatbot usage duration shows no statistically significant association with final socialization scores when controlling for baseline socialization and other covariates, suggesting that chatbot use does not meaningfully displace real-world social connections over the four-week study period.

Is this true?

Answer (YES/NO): NO